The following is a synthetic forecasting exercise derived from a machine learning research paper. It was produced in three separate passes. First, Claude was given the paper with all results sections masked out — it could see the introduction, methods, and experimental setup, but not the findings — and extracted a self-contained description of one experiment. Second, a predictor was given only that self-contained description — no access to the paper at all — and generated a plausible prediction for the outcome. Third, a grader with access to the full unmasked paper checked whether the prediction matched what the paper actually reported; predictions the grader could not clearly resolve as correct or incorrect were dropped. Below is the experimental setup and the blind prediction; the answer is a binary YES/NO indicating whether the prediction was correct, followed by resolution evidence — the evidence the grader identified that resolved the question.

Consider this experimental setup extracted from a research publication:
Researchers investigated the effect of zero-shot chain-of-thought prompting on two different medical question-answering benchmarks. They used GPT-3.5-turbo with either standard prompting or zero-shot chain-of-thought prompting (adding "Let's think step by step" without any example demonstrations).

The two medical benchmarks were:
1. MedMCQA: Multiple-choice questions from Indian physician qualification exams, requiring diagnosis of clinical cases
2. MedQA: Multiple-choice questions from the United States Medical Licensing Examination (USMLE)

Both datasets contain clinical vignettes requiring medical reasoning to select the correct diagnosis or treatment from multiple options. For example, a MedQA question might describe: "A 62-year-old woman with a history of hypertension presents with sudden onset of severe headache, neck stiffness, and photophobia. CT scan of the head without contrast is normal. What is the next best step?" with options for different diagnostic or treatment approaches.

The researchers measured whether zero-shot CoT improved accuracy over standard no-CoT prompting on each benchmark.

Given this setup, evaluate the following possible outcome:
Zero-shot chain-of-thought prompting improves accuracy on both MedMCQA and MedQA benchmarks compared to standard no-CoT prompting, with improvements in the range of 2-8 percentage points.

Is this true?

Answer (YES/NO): NO